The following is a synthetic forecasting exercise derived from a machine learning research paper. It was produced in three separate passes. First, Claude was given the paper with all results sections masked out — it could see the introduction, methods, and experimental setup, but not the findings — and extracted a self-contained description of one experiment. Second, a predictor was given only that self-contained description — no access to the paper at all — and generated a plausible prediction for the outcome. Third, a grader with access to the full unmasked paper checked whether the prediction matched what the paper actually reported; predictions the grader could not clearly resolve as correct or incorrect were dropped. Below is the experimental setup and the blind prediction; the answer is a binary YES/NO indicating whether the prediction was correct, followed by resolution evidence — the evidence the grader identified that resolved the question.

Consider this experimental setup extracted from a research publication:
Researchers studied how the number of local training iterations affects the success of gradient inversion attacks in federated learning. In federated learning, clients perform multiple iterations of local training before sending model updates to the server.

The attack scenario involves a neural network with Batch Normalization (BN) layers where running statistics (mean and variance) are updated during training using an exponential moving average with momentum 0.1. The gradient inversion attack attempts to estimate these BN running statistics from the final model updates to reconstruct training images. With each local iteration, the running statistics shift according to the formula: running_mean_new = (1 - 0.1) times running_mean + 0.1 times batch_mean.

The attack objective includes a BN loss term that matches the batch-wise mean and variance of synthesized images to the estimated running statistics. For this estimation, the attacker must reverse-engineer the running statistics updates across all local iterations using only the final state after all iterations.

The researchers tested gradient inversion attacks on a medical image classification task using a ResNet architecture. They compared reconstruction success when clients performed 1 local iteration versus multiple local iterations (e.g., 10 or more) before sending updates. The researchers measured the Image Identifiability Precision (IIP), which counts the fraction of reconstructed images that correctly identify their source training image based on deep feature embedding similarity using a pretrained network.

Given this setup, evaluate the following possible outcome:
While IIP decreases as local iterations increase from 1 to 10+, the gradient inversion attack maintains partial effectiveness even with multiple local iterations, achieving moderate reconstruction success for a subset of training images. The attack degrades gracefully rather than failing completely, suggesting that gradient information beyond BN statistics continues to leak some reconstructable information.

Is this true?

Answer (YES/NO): NO